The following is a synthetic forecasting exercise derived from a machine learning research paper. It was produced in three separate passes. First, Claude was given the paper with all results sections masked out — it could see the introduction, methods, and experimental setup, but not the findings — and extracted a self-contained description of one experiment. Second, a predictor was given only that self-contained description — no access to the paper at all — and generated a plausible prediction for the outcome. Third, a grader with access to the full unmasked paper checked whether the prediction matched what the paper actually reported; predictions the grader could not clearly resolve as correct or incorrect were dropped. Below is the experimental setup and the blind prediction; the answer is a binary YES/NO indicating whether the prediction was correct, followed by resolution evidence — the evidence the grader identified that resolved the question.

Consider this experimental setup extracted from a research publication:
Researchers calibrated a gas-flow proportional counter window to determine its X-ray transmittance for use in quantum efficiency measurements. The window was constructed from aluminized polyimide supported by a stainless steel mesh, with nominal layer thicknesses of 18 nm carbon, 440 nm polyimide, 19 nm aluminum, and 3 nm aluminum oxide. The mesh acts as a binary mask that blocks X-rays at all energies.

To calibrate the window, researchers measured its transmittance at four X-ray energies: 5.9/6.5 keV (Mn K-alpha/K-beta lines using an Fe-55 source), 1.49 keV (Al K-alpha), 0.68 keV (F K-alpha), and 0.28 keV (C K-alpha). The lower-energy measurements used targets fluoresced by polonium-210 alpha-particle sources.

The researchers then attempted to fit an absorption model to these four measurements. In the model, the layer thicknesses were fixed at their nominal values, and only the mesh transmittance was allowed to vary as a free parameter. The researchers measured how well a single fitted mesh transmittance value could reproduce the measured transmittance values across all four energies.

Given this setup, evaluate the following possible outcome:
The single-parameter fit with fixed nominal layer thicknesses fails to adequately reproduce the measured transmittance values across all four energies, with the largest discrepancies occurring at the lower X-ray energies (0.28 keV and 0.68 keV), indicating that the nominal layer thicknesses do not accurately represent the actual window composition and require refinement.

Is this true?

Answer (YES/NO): NO